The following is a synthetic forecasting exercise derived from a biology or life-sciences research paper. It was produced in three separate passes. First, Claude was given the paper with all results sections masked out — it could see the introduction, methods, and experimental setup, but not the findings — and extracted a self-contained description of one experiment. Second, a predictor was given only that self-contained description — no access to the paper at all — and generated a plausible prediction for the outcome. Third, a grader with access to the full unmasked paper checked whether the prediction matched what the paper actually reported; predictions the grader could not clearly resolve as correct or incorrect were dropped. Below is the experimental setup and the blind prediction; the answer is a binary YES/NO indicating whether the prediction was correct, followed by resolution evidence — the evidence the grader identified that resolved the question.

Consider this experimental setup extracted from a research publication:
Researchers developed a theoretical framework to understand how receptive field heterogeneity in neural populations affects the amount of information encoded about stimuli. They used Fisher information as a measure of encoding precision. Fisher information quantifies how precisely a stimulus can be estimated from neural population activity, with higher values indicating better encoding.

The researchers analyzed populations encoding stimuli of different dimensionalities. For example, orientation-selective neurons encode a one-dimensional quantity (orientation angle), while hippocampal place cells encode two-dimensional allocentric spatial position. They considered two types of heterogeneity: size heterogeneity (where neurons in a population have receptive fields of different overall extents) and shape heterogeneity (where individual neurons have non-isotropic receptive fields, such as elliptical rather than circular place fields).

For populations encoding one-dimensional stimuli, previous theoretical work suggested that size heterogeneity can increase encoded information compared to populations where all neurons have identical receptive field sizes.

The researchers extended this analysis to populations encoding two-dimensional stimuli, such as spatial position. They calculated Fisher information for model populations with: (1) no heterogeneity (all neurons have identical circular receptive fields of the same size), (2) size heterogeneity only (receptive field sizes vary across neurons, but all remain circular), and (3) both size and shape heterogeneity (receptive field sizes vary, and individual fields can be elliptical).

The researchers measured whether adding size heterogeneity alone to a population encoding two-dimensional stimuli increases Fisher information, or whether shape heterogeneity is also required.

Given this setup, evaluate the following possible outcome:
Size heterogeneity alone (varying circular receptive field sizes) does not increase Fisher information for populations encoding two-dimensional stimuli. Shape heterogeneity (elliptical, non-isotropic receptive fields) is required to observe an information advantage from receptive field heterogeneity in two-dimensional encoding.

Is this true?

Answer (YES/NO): YES